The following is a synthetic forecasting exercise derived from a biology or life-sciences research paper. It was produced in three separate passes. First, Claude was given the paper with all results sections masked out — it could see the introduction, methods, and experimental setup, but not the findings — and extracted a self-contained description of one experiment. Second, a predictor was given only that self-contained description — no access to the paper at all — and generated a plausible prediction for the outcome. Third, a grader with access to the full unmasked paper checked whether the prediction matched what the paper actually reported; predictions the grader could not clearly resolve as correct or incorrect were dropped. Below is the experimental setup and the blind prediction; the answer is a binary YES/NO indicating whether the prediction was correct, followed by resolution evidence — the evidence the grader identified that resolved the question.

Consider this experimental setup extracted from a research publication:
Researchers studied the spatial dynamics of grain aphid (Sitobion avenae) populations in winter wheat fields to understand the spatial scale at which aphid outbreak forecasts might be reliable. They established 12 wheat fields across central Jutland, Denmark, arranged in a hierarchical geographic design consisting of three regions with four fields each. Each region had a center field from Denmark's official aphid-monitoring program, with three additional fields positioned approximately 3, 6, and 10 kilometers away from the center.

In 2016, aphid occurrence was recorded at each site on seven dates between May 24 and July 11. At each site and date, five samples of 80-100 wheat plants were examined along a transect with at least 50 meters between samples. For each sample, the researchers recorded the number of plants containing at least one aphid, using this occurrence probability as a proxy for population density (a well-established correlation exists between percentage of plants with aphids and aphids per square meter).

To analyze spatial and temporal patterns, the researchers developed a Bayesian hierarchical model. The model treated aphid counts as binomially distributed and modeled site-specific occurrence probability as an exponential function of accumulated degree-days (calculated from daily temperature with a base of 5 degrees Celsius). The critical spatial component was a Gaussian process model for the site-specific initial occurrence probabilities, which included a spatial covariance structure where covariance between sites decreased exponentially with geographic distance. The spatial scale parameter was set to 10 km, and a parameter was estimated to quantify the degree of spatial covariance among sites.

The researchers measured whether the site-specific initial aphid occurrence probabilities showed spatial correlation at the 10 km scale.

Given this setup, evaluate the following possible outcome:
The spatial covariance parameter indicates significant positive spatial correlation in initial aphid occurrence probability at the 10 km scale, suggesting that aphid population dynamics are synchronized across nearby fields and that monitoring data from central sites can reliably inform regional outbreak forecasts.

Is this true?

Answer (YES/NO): YES